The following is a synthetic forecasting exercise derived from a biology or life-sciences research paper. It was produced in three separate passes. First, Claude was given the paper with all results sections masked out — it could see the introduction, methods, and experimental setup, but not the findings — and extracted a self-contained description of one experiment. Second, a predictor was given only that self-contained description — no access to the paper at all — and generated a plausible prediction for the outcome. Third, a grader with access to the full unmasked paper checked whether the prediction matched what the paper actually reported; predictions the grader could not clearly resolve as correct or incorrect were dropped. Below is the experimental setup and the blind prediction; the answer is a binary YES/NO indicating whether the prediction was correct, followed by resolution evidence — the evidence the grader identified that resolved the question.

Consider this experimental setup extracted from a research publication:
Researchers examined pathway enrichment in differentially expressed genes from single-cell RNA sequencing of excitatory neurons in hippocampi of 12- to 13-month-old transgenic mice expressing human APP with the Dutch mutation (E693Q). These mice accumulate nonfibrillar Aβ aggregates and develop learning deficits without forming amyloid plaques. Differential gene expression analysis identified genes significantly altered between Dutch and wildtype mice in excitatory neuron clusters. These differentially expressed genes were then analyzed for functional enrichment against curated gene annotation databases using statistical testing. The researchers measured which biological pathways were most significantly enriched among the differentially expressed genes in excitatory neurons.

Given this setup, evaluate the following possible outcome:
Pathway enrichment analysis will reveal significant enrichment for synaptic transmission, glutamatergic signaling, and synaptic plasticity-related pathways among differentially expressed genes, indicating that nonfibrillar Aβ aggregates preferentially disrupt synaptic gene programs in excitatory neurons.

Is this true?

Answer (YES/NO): NO